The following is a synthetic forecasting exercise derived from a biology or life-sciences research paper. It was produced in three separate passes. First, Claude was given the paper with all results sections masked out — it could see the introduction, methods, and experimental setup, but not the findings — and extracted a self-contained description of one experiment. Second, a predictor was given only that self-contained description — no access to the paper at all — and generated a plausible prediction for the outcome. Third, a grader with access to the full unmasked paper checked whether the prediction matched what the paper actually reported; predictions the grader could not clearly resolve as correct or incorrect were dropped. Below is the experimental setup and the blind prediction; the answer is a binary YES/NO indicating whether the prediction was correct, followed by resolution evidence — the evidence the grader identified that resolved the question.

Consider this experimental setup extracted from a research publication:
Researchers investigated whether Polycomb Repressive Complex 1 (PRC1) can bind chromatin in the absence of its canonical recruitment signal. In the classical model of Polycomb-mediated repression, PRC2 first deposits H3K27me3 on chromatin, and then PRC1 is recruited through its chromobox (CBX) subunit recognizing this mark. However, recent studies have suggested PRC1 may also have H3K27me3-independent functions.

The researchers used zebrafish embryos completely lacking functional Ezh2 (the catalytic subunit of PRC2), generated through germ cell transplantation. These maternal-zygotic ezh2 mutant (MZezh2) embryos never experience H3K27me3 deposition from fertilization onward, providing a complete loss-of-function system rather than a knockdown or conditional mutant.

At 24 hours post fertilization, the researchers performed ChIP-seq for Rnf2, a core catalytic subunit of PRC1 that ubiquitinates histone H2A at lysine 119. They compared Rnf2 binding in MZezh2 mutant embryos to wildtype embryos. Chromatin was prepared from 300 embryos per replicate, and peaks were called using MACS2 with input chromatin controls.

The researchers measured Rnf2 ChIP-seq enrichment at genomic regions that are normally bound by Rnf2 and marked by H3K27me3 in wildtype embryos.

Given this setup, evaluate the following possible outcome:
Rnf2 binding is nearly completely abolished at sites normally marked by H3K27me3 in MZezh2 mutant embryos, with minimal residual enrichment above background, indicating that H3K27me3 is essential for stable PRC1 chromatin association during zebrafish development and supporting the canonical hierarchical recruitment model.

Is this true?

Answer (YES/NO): YES